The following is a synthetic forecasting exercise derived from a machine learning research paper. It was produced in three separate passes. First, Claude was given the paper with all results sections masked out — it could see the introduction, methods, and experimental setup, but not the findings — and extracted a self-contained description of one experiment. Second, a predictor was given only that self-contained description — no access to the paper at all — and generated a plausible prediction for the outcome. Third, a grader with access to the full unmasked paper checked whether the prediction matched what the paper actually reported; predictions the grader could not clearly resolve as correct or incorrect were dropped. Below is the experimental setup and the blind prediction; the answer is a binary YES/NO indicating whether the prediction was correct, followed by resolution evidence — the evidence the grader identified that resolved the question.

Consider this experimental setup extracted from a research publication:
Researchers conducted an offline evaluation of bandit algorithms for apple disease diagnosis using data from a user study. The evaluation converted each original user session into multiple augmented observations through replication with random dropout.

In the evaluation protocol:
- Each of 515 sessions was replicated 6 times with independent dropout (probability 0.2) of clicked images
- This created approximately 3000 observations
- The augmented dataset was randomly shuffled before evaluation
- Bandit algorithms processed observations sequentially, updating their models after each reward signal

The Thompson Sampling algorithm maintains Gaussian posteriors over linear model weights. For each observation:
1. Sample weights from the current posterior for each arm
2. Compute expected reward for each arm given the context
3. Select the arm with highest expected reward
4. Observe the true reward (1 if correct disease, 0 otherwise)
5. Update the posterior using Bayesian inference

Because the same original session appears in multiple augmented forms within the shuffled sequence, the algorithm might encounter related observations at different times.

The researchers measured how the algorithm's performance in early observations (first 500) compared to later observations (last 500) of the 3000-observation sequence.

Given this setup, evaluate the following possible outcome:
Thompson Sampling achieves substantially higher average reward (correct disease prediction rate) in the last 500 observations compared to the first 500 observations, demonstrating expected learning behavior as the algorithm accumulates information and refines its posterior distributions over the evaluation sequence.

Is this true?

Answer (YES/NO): NO